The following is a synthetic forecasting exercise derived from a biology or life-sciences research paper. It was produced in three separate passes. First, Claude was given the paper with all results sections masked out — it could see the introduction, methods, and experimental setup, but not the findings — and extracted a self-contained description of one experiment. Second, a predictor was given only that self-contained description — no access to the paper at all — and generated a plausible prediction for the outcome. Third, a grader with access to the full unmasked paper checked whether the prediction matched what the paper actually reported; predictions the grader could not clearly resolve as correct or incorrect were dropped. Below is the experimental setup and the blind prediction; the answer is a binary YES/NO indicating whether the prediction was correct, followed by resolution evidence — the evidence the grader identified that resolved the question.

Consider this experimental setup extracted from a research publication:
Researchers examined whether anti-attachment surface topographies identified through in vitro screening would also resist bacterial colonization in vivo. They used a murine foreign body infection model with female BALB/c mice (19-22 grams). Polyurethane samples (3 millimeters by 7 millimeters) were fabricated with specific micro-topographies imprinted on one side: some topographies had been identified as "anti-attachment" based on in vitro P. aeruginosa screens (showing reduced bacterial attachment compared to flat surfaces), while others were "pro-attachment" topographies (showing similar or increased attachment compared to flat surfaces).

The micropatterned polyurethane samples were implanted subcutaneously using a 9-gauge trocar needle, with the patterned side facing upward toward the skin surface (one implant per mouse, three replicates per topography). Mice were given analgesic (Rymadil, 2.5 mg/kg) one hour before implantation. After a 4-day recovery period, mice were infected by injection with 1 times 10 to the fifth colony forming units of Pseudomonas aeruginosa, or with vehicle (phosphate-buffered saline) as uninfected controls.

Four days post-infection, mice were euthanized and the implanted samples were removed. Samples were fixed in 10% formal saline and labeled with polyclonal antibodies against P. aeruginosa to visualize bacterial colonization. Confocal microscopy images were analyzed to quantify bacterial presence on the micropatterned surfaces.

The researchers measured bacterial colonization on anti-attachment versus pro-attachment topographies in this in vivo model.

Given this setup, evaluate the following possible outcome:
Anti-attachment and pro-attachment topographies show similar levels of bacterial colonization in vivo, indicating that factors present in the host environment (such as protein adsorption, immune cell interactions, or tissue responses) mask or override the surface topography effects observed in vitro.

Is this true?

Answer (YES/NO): NO